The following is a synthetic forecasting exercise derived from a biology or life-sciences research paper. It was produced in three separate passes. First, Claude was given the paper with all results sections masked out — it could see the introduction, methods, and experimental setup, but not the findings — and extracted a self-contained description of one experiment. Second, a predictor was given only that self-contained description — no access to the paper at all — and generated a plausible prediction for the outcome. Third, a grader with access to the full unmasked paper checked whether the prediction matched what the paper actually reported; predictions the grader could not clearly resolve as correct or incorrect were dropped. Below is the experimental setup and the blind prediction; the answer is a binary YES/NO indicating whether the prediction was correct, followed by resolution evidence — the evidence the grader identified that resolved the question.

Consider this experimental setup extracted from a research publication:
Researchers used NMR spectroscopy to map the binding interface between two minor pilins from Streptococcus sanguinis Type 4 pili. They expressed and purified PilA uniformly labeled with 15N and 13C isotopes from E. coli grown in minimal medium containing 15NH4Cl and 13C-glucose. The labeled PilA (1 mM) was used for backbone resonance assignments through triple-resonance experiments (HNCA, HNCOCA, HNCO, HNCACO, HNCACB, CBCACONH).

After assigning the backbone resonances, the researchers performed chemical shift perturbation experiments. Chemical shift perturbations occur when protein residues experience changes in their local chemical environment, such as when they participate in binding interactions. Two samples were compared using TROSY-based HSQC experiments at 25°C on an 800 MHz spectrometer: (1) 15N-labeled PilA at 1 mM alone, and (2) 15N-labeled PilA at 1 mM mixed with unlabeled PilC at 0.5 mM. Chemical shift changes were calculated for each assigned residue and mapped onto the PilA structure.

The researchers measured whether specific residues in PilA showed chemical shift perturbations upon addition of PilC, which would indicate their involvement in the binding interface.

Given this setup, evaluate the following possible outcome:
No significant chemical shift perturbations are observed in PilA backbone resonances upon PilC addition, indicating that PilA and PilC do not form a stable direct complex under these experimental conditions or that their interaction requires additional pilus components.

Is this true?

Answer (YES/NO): NO